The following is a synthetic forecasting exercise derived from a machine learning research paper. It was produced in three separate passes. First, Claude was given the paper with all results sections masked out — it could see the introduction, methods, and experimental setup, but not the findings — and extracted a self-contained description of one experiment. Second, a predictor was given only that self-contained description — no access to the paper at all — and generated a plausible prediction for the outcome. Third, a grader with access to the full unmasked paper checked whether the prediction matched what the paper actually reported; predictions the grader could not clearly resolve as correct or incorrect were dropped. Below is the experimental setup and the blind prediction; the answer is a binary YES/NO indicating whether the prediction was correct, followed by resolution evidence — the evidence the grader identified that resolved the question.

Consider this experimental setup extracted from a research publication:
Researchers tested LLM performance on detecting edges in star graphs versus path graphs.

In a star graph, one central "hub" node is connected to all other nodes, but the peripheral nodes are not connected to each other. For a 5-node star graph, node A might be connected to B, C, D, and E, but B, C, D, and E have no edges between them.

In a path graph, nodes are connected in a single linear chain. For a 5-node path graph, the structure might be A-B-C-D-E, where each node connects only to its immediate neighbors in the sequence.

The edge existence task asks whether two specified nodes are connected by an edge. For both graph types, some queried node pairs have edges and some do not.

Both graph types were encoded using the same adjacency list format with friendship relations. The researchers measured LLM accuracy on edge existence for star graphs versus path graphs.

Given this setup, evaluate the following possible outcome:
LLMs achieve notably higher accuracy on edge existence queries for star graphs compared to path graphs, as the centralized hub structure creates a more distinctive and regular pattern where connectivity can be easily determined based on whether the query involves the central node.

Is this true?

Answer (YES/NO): NO